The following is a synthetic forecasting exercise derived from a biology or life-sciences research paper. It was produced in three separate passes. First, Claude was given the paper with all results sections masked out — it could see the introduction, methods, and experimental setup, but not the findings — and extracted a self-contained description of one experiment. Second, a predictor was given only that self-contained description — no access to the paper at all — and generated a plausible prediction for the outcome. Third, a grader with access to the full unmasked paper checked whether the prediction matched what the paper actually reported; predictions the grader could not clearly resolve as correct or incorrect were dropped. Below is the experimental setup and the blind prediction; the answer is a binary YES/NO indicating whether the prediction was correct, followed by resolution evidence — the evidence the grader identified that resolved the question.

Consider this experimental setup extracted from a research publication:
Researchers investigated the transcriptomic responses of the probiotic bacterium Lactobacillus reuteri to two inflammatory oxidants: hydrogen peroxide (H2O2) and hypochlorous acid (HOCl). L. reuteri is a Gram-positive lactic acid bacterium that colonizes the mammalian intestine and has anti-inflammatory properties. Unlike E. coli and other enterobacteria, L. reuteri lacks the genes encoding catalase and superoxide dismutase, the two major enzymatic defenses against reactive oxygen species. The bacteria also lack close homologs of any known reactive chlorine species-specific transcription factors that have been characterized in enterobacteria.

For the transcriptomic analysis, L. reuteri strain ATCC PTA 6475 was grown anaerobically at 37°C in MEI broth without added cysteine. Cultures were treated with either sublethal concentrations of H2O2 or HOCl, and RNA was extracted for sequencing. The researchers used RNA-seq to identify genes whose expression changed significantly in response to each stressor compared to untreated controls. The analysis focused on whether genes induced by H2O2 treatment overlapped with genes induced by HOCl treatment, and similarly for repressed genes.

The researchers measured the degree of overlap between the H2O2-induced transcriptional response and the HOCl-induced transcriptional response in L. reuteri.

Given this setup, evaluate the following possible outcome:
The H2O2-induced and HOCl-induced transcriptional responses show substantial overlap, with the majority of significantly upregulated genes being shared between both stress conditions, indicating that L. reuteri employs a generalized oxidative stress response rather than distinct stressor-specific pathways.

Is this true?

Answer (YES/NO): NO